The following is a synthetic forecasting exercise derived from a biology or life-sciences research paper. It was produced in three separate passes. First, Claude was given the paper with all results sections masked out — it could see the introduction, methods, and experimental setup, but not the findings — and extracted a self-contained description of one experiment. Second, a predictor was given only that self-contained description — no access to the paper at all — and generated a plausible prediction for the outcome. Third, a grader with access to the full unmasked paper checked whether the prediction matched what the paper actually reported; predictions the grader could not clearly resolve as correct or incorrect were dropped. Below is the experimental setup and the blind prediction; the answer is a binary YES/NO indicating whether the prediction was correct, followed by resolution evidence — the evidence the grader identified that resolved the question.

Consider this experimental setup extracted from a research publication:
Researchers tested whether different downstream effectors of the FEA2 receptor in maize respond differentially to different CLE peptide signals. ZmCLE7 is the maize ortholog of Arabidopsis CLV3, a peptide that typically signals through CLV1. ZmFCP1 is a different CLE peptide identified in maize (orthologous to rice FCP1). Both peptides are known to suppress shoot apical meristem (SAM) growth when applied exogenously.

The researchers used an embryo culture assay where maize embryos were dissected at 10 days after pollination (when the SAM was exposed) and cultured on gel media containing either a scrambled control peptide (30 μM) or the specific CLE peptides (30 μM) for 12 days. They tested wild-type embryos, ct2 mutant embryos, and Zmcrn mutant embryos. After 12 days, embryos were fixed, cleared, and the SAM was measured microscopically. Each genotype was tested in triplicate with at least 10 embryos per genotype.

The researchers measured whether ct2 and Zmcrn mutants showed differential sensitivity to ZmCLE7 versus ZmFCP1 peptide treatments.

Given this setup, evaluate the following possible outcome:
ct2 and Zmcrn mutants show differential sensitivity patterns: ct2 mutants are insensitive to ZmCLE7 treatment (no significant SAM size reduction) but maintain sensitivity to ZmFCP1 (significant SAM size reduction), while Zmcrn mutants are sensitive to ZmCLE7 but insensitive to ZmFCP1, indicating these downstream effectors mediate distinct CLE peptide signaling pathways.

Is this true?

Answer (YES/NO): YES